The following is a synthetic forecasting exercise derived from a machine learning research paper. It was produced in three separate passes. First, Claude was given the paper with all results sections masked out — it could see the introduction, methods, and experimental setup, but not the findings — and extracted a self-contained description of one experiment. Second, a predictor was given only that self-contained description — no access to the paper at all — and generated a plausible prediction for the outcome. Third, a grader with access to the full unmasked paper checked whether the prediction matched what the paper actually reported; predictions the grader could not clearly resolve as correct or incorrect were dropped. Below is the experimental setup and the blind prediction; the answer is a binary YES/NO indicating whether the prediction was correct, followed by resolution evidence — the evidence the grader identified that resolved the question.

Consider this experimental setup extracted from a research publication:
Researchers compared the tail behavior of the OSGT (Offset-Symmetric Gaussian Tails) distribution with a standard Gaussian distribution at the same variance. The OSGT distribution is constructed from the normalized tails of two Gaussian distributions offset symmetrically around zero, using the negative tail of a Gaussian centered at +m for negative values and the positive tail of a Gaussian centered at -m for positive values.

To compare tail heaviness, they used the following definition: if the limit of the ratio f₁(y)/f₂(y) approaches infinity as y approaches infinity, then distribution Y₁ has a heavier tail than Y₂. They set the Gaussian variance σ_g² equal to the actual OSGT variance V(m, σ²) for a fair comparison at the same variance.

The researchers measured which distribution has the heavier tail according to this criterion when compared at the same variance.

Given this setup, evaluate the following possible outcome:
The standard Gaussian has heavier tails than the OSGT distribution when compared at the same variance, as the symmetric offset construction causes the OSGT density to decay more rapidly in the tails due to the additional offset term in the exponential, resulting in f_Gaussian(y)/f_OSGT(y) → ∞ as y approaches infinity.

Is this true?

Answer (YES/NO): NO